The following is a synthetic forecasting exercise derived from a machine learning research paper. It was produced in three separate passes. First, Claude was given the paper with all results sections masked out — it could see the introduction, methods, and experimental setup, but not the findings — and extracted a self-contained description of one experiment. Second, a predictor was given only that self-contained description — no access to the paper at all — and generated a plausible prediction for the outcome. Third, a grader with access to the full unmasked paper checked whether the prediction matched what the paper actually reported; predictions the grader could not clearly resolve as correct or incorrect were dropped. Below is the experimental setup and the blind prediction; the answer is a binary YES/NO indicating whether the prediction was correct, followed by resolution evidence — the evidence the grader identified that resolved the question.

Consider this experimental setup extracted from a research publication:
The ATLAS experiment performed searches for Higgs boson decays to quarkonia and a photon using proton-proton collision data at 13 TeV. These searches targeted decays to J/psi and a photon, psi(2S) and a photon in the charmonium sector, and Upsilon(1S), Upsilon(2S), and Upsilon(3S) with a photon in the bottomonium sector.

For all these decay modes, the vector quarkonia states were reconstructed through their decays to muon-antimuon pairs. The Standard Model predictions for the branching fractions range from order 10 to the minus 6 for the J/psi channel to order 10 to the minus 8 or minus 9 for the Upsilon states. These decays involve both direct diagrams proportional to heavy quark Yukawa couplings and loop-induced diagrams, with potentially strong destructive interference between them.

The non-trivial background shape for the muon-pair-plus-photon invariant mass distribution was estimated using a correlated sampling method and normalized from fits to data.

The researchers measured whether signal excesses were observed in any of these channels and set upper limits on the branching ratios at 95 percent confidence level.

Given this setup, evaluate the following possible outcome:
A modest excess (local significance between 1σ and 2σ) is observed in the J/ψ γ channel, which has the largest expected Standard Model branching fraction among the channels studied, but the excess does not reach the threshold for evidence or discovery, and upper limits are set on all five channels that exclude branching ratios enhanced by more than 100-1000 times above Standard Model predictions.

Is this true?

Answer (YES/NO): NO